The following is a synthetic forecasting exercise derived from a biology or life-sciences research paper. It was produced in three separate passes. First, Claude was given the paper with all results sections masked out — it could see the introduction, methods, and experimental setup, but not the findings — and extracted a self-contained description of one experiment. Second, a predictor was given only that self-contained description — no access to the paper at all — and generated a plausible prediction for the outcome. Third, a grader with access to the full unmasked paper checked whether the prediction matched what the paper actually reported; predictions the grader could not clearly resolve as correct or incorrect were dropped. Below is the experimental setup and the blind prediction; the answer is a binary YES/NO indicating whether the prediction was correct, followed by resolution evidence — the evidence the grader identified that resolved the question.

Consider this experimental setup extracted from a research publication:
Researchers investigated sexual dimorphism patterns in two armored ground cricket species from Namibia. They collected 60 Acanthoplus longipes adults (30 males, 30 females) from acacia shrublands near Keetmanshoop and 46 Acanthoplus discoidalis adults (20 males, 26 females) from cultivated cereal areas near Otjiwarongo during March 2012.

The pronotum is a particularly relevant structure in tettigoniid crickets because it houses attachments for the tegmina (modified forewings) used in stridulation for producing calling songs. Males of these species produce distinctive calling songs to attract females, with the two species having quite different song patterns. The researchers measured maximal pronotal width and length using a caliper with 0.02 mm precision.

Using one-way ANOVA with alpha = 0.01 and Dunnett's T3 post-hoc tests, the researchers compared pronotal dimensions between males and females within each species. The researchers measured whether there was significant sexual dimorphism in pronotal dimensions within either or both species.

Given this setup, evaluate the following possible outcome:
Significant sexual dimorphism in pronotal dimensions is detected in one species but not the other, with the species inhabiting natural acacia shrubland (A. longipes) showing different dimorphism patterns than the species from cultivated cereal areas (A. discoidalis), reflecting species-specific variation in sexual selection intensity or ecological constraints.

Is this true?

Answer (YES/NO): NO